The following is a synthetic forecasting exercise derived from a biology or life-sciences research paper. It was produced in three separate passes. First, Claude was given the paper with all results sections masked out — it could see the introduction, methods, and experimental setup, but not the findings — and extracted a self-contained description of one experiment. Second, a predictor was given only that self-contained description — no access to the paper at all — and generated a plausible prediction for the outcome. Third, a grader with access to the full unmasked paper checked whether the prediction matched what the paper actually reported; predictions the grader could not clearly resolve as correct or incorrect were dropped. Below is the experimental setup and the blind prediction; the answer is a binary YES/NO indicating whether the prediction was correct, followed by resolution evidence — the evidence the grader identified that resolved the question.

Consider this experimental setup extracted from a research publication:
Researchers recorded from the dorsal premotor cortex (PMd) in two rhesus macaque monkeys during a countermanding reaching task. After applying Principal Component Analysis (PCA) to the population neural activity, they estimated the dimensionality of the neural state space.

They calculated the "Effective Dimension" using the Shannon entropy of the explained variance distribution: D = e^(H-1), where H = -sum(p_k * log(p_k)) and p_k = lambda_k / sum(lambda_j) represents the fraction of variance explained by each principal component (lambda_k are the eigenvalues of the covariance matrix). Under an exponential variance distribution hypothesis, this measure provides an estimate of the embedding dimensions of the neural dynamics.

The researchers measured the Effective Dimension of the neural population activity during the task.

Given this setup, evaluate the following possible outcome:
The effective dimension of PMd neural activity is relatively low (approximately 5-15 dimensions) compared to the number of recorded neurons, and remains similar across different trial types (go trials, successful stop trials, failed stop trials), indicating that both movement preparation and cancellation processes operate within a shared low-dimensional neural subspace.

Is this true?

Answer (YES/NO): NO